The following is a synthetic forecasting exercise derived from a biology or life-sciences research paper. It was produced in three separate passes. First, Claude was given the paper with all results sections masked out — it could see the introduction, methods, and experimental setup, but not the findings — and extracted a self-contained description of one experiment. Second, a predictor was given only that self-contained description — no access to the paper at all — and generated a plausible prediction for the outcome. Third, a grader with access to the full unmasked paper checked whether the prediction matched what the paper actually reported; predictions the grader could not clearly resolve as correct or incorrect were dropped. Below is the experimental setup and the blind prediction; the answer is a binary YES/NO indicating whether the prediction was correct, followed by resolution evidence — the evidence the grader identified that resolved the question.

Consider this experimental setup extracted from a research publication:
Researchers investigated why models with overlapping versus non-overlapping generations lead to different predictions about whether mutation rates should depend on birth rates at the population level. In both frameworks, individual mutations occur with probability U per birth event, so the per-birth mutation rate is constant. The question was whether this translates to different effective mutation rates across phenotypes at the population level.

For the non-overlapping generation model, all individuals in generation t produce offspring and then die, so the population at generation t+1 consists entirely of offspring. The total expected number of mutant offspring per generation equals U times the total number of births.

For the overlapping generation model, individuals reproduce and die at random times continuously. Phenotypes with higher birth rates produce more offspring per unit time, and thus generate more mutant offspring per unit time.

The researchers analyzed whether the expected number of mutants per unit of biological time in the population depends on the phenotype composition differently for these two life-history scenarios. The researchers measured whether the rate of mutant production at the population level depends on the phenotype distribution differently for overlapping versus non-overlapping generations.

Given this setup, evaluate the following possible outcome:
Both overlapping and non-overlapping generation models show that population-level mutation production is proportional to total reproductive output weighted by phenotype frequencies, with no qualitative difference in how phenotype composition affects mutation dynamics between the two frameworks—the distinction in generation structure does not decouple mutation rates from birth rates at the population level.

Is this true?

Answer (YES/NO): NO